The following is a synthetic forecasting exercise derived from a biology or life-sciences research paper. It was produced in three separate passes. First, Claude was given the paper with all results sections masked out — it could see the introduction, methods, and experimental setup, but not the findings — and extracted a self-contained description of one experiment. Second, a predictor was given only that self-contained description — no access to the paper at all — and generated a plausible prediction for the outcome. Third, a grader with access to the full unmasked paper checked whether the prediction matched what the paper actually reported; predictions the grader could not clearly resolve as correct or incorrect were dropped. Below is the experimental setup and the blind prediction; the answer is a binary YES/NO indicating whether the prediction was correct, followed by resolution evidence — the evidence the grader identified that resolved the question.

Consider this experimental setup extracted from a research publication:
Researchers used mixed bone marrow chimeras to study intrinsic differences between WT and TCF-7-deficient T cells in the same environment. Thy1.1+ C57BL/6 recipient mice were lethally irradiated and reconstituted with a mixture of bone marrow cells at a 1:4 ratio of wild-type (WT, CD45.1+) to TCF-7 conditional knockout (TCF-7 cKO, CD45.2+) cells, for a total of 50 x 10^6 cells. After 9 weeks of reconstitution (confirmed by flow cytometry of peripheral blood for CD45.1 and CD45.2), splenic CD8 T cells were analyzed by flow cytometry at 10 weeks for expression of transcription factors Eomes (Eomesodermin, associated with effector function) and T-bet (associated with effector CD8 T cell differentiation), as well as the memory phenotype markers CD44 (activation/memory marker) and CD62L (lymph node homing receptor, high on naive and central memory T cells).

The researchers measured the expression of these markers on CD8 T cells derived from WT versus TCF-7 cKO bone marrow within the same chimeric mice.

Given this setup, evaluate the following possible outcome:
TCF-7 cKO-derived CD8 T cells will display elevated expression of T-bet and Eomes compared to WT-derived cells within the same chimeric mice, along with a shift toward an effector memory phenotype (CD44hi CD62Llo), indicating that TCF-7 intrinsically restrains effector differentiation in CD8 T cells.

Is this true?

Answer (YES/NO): NO